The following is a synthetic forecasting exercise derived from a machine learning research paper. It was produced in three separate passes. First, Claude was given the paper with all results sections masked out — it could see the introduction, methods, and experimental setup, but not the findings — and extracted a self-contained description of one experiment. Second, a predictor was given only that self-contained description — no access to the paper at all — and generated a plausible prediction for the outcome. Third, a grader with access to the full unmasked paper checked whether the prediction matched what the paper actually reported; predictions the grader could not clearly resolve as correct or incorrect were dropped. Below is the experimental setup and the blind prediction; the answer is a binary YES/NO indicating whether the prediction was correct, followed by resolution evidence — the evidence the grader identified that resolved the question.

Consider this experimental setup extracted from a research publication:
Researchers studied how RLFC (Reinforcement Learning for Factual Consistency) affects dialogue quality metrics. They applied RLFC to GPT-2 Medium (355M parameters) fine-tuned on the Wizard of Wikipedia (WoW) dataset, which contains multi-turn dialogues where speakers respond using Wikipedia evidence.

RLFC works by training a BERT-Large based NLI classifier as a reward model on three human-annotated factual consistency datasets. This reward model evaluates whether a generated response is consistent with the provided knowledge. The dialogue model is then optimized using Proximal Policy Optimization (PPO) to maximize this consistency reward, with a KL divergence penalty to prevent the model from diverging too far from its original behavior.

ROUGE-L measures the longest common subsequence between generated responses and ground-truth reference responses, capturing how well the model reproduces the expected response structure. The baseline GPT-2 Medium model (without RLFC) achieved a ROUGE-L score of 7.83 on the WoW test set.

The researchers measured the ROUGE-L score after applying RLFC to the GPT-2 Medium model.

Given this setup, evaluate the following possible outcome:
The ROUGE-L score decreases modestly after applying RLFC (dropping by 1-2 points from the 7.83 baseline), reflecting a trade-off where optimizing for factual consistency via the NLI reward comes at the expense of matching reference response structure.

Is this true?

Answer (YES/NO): YES